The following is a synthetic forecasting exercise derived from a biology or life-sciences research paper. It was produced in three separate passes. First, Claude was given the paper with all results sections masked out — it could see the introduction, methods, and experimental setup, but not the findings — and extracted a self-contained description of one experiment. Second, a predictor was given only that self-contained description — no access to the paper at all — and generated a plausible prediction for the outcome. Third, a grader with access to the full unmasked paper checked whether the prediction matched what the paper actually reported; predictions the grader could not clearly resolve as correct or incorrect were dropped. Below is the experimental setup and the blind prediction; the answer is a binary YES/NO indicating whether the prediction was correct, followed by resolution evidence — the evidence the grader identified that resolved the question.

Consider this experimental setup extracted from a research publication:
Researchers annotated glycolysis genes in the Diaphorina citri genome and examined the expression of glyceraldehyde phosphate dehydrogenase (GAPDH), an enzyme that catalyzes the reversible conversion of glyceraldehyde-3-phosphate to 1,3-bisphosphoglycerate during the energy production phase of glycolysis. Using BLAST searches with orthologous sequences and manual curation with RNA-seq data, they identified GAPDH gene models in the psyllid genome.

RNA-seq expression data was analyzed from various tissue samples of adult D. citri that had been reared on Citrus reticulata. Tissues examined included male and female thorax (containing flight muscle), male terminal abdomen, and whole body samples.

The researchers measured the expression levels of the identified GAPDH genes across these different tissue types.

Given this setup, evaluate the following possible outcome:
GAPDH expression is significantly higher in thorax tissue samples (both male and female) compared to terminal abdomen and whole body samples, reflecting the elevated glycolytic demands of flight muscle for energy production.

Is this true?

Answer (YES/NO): NO